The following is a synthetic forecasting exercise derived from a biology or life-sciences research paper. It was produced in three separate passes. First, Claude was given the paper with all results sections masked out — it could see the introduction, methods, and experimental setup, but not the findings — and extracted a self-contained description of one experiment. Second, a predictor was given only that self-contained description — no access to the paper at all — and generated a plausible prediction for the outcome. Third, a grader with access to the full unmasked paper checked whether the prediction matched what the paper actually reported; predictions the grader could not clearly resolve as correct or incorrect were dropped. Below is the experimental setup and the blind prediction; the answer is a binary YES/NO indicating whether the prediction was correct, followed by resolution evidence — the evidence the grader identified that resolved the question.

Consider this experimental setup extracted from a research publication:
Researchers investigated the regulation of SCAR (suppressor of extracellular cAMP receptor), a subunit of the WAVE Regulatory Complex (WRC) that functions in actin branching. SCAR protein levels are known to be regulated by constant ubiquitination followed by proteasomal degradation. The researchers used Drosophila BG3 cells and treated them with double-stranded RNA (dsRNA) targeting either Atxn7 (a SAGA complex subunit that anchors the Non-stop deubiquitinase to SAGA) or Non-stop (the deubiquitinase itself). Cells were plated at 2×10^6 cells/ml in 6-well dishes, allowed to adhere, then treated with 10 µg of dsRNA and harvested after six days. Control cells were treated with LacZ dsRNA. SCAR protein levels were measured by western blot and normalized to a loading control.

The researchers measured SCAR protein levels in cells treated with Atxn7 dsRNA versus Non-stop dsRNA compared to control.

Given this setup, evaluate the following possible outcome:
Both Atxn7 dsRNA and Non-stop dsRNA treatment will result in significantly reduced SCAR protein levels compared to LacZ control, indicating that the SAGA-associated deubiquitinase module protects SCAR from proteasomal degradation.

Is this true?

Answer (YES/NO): NO